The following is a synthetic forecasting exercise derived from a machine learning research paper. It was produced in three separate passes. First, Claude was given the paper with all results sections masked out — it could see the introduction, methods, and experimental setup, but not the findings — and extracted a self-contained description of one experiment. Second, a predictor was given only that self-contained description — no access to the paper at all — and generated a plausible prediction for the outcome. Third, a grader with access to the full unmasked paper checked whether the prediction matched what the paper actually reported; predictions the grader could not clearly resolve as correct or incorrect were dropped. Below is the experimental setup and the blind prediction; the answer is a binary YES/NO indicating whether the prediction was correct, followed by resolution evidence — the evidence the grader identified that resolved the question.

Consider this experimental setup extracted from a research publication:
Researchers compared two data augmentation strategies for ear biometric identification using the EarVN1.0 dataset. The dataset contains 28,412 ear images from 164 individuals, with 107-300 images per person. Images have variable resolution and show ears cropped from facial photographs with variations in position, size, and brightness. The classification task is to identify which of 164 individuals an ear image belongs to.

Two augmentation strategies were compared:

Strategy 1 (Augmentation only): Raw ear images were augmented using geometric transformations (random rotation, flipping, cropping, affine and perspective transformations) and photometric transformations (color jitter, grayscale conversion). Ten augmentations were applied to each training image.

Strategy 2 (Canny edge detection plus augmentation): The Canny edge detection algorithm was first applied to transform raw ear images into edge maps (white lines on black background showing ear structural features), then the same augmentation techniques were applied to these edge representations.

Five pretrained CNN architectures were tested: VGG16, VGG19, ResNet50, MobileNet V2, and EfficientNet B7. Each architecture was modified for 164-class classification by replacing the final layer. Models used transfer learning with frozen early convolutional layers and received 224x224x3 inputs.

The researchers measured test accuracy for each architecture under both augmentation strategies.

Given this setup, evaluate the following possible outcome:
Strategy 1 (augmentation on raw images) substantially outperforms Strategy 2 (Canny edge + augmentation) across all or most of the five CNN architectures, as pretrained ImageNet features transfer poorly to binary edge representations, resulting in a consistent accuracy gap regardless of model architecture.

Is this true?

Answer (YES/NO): NO